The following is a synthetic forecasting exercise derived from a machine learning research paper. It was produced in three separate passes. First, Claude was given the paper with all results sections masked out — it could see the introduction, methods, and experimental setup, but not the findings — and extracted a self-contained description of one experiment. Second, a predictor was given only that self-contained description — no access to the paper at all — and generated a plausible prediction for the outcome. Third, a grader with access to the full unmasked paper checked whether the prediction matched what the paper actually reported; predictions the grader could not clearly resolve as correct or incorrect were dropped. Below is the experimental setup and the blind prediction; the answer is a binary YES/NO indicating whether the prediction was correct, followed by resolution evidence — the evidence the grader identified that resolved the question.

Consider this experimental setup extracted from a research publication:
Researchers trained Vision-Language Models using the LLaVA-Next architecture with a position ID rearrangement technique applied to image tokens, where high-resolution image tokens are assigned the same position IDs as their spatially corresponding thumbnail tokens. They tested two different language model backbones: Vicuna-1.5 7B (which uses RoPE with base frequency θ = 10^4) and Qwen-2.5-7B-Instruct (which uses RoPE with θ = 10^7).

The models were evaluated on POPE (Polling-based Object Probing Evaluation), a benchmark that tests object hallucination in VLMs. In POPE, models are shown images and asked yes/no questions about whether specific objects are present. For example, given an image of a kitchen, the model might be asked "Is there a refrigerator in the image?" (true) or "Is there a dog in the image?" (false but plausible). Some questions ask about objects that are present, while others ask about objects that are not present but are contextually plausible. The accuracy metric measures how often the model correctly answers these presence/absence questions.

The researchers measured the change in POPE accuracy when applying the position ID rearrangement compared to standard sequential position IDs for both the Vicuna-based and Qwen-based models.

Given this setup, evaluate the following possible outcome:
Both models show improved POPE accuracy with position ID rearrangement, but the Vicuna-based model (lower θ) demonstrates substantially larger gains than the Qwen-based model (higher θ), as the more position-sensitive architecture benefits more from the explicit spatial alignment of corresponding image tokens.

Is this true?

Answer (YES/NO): NO